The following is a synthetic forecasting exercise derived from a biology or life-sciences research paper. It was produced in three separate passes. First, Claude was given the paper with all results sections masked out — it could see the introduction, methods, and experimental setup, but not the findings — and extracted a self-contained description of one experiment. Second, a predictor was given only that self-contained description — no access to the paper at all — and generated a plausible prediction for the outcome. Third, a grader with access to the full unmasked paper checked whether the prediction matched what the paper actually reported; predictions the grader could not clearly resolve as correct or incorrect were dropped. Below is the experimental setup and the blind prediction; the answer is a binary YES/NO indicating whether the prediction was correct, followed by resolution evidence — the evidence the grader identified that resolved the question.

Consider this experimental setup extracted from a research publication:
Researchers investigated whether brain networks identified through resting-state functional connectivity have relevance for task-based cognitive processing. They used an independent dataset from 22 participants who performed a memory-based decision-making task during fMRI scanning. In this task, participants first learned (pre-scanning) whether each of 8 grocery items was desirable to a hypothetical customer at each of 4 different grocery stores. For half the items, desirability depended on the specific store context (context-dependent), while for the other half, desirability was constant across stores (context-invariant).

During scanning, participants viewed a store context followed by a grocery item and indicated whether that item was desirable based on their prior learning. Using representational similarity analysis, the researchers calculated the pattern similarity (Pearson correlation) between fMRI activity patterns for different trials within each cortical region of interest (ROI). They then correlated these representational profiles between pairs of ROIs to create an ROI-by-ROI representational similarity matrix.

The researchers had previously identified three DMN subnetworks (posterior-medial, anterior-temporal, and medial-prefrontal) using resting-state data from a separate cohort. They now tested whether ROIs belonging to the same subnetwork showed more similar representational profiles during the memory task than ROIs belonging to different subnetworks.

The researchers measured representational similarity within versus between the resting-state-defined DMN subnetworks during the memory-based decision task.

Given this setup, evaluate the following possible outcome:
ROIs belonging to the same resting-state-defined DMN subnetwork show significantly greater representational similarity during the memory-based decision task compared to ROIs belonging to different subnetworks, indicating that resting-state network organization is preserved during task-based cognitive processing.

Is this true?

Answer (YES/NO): YES